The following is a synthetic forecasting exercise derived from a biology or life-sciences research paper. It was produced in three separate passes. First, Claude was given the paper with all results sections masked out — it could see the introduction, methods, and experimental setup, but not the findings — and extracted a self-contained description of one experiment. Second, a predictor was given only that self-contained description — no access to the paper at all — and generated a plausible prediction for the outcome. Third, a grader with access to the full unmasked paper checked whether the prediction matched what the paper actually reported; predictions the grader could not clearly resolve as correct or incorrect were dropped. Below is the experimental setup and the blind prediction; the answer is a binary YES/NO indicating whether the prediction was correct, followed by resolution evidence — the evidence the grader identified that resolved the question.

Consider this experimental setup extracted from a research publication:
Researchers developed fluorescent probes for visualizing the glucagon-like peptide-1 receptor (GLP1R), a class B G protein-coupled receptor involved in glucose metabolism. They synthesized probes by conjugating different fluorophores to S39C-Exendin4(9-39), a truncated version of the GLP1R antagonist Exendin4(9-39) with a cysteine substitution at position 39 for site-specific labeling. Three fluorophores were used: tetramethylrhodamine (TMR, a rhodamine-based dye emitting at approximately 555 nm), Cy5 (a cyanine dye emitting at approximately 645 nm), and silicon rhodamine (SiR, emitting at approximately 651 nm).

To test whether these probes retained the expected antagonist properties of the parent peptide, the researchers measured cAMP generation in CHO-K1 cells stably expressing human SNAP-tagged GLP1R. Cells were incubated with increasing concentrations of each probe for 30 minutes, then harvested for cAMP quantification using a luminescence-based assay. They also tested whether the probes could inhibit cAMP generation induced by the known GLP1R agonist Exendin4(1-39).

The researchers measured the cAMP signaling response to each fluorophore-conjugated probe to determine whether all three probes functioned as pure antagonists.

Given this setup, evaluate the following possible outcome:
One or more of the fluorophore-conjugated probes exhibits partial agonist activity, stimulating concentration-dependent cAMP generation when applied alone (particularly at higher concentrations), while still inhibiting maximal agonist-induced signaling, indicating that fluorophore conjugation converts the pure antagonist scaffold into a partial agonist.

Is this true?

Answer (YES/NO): NO